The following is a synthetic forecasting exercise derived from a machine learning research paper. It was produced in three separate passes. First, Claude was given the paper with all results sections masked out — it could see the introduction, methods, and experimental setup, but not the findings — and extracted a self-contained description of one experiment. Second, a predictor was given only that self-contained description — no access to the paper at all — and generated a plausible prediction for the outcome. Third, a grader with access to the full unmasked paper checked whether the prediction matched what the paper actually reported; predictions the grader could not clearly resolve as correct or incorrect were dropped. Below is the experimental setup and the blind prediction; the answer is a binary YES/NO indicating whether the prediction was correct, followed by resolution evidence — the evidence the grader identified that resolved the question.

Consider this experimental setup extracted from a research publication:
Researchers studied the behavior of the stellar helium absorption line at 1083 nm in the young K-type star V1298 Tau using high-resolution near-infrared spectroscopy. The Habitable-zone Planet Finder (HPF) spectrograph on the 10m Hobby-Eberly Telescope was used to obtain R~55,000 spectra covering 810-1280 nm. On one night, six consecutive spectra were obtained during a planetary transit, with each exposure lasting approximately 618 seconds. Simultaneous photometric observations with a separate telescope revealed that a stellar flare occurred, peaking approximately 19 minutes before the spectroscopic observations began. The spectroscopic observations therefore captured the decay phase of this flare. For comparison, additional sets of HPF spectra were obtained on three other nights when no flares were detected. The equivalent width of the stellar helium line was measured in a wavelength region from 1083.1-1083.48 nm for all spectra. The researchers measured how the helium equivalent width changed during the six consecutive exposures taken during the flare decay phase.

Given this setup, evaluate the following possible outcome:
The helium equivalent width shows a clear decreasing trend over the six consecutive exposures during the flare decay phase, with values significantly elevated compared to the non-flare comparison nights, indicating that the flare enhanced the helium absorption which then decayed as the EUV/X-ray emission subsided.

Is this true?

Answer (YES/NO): NO